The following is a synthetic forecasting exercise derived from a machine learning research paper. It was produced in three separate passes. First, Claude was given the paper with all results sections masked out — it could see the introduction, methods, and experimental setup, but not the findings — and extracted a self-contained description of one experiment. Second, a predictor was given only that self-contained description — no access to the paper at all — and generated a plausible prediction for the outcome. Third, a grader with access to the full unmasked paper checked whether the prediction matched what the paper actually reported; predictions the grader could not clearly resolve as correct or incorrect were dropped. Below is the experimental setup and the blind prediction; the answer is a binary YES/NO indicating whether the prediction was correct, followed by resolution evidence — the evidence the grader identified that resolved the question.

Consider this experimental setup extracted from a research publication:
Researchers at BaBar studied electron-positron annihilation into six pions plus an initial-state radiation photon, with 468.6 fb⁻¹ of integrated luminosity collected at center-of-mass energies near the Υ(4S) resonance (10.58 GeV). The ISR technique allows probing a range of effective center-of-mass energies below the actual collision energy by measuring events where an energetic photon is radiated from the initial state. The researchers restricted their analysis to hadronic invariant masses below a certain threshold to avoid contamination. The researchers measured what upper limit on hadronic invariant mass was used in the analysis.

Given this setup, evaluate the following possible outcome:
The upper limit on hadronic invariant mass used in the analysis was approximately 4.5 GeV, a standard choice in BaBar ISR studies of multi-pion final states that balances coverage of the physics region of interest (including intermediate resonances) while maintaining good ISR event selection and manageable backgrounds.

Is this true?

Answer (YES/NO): YES